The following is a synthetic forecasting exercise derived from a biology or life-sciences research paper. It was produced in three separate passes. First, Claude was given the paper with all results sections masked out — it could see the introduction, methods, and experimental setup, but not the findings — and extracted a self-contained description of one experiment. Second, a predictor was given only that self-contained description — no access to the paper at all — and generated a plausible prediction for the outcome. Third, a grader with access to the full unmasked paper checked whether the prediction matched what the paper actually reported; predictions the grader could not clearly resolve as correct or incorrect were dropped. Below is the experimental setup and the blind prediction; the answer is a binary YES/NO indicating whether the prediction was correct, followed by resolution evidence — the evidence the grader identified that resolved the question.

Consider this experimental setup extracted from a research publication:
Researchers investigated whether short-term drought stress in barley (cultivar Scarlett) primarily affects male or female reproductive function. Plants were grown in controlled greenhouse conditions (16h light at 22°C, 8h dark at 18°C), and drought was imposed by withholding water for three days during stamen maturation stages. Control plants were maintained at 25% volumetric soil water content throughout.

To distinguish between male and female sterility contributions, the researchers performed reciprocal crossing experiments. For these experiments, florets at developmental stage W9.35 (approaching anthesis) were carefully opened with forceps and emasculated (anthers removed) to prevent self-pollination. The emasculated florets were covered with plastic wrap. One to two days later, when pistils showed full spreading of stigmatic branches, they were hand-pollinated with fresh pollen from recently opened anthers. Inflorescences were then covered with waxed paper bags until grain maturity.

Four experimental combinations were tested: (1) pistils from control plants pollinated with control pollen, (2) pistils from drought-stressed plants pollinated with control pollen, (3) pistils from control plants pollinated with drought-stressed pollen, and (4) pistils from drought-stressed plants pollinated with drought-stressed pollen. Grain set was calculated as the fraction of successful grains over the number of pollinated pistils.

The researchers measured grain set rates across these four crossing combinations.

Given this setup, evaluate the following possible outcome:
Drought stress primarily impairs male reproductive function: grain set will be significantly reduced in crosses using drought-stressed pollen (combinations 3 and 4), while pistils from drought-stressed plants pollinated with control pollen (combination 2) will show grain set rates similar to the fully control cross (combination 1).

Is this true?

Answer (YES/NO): NO